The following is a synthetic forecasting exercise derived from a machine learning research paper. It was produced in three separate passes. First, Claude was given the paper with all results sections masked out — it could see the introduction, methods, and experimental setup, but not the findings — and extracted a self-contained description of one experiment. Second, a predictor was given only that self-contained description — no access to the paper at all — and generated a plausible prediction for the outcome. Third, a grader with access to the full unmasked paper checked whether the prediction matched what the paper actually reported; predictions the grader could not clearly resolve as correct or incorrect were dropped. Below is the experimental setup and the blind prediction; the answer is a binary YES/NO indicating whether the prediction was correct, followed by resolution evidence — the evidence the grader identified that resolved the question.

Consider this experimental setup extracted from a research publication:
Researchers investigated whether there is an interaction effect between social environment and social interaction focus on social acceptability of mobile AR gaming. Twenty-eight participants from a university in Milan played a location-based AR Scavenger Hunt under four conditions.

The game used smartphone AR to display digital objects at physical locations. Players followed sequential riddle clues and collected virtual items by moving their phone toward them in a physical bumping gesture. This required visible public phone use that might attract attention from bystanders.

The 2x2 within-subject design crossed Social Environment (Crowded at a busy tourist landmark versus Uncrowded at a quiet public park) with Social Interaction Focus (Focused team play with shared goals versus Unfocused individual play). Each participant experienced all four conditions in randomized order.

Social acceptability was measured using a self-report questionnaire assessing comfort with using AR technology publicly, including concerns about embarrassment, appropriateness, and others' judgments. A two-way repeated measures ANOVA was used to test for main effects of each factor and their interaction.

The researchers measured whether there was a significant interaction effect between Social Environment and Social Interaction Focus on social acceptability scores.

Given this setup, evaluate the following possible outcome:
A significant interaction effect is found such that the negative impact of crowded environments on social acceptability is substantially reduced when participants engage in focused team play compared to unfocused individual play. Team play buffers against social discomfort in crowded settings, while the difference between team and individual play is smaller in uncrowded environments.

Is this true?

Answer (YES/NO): NO